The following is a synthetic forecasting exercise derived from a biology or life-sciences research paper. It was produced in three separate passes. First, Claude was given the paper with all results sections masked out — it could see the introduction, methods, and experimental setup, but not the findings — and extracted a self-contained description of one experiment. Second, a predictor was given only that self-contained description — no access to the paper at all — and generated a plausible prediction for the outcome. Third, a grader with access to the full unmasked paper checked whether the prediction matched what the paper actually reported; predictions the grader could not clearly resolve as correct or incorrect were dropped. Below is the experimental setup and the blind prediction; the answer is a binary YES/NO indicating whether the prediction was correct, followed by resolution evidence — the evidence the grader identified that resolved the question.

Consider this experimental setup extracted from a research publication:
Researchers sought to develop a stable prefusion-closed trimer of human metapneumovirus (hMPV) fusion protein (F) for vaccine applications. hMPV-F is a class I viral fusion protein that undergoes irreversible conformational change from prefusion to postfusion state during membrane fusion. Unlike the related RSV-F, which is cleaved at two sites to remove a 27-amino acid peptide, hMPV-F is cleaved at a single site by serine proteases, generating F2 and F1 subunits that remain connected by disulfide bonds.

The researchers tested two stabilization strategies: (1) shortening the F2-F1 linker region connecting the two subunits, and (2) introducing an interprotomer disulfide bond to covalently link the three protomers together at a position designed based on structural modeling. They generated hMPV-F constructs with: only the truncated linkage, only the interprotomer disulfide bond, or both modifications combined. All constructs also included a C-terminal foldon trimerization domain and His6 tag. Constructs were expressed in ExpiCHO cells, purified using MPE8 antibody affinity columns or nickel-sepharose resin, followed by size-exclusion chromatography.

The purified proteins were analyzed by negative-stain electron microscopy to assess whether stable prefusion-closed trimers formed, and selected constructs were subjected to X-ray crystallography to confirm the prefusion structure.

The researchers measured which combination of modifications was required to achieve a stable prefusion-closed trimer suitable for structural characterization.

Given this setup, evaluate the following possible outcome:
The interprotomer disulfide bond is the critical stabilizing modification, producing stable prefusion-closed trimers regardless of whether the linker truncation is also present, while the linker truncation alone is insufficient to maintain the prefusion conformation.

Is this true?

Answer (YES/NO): NO